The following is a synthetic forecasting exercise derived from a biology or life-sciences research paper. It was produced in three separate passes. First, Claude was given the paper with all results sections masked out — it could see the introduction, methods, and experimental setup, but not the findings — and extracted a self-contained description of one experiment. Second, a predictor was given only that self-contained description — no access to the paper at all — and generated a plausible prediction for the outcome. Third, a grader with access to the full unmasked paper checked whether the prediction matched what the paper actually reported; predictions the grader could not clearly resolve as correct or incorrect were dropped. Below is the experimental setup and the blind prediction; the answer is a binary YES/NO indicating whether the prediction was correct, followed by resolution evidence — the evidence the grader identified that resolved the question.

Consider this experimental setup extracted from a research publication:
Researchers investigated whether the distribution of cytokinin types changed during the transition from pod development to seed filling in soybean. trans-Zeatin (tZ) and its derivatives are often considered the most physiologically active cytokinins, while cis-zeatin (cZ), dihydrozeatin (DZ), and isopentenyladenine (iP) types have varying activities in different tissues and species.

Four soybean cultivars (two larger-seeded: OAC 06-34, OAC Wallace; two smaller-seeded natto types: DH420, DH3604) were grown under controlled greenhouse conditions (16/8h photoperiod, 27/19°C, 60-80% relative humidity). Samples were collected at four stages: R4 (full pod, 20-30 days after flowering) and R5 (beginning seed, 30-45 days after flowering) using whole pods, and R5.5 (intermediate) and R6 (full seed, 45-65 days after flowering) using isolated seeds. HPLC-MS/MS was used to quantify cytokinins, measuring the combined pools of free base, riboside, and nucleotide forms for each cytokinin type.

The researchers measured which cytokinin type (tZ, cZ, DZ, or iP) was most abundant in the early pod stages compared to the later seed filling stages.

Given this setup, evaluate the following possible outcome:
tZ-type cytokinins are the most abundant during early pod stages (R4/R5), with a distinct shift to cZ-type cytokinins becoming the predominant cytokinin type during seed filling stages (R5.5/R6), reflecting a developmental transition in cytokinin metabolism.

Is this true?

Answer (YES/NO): NO